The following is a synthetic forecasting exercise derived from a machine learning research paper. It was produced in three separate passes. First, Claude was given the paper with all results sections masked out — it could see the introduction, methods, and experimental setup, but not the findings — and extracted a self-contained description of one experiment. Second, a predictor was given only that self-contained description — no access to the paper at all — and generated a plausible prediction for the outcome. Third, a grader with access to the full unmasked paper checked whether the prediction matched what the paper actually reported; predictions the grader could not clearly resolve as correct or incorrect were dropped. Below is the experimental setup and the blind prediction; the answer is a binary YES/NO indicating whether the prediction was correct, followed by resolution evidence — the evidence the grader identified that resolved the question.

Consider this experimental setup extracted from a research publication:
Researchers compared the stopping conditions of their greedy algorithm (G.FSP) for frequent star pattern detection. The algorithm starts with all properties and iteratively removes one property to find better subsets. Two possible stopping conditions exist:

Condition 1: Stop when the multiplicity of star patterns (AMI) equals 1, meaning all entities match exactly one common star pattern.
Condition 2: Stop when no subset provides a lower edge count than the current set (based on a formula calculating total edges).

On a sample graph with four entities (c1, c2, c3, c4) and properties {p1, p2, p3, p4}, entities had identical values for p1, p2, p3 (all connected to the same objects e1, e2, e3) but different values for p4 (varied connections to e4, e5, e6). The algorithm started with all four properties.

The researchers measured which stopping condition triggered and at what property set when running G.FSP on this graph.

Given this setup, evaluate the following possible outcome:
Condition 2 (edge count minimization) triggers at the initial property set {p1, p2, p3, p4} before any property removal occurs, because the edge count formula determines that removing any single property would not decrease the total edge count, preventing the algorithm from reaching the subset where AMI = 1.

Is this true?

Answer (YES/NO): NO